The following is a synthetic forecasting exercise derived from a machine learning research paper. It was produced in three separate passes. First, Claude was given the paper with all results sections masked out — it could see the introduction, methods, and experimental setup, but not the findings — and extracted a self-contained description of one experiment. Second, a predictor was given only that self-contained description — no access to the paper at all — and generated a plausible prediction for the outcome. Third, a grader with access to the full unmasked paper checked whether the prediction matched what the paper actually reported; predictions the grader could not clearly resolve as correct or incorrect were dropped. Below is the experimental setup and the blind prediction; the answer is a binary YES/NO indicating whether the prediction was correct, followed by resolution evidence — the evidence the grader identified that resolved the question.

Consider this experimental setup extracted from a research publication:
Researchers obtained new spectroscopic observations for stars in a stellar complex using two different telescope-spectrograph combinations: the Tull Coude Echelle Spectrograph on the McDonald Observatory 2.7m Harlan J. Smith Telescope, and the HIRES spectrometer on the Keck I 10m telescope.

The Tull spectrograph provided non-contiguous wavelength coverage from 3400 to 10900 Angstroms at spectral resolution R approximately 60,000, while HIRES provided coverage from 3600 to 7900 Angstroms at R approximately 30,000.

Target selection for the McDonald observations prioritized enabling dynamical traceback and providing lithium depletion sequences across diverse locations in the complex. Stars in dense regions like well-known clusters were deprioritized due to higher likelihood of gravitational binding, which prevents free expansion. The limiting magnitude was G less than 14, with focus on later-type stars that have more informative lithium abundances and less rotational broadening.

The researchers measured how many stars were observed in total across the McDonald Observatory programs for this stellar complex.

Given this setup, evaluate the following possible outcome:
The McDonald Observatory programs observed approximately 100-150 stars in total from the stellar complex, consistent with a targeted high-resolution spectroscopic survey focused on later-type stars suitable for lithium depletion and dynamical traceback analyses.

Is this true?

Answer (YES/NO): NO